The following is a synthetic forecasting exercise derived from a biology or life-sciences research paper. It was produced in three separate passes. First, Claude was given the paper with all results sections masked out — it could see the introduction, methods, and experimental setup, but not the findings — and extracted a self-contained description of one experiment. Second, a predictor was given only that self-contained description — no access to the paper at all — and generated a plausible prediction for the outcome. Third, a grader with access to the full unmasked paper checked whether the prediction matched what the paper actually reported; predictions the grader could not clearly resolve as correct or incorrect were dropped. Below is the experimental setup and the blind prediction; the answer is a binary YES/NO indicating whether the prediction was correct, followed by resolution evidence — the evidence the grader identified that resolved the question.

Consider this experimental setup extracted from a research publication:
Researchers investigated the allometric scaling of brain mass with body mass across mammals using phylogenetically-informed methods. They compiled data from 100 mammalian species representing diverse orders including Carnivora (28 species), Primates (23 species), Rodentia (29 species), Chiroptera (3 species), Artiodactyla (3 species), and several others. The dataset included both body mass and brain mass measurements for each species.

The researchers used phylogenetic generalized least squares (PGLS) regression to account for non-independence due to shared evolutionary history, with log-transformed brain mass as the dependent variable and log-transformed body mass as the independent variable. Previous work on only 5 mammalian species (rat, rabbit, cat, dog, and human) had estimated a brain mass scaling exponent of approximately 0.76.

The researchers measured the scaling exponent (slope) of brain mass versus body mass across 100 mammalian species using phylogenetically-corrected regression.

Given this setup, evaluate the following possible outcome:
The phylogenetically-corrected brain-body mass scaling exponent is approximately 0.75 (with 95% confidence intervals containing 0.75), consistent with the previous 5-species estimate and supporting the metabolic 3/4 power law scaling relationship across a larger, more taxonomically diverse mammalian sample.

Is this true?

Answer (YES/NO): NO